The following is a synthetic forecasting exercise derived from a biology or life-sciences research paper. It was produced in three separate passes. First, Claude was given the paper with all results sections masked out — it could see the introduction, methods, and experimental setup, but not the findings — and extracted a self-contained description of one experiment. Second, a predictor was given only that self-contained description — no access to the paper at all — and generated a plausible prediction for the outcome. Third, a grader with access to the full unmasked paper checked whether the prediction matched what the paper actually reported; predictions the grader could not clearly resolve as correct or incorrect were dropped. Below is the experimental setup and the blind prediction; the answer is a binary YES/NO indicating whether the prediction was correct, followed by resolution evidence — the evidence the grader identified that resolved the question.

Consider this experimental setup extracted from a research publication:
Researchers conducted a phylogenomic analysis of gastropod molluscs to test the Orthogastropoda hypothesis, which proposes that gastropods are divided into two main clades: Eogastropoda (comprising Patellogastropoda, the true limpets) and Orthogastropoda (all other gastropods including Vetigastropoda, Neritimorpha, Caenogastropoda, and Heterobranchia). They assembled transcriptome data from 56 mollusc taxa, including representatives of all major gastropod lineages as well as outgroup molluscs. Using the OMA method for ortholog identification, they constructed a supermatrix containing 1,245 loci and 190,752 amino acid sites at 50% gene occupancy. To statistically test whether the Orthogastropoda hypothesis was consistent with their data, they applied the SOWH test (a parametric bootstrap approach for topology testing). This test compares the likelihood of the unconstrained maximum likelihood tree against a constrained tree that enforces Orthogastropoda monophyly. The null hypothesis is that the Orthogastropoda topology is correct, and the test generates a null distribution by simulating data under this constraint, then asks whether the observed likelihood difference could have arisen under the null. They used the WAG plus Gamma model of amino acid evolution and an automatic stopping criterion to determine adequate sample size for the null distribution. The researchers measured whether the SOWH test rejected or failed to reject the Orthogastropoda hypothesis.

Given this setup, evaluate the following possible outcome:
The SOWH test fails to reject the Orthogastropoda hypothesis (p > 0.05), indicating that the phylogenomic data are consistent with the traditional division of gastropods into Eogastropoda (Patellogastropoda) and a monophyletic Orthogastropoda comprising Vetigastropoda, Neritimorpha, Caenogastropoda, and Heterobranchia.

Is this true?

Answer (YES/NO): NO